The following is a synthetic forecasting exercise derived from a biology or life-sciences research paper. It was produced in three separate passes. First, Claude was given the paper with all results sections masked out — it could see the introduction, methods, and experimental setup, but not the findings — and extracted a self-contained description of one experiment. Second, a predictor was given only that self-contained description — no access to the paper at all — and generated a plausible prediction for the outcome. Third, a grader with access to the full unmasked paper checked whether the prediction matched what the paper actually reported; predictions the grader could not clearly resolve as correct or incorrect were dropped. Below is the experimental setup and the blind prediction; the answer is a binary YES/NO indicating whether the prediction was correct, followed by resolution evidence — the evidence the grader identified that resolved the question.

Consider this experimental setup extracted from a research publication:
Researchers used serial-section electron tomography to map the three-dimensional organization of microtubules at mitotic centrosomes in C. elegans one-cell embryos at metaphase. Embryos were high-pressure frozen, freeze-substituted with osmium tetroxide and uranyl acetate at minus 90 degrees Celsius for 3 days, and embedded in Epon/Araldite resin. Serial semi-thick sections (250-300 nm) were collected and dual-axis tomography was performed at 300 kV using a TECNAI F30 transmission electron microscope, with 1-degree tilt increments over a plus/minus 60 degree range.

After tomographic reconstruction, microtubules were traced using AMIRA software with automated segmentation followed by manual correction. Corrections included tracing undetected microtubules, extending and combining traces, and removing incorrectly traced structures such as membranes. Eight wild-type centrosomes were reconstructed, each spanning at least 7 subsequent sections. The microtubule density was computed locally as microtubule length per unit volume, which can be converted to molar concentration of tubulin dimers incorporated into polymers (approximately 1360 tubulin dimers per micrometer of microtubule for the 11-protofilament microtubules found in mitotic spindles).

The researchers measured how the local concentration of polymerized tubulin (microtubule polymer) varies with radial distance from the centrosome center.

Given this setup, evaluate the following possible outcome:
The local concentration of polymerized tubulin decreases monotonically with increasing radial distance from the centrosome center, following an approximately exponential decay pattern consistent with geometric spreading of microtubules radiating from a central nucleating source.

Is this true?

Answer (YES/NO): NO